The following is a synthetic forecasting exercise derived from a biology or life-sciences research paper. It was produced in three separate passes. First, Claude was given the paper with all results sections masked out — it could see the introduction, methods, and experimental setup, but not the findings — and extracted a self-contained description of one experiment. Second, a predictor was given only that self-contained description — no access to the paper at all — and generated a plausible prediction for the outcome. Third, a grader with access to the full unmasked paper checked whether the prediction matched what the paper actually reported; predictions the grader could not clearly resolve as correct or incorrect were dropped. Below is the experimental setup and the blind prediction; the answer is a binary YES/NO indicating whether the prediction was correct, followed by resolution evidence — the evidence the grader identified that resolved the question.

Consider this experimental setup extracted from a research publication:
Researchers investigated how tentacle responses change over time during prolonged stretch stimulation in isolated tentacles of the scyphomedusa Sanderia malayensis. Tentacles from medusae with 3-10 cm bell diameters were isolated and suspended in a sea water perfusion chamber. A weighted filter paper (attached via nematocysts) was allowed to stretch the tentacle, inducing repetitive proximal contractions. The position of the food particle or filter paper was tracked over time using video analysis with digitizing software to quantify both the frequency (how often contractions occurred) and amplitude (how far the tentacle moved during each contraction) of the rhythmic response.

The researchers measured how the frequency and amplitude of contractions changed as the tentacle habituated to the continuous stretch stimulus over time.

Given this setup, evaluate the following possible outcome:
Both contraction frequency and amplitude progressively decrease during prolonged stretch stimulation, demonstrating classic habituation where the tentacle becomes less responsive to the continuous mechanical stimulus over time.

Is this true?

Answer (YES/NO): NO